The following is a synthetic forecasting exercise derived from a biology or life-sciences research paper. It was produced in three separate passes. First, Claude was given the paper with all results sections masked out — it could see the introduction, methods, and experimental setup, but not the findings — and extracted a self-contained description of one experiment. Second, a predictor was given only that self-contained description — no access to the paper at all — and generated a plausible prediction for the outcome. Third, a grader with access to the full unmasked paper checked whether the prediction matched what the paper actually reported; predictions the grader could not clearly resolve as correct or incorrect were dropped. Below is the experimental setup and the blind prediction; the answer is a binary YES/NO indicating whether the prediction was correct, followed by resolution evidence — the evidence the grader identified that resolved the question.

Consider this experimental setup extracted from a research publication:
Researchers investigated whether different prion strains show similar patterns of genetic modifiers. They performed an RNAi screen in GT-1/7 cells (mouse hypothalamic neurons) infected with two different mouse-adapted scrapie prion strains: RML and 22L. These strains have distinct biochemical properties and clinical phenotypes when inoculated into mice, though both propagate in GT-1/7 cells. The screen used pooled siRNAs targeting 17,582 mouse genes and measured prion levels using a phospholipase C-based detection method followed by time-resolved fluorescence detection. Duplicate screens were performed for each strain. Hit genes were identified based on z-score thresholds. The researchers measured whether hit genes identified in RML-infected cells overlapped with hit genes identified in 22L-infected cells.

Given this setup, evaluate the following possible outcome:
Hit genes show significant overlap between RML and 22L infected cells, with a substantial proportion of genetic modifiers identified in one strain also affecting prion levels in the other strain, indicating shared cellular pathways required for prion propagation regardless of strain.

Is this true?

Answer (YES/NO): YES